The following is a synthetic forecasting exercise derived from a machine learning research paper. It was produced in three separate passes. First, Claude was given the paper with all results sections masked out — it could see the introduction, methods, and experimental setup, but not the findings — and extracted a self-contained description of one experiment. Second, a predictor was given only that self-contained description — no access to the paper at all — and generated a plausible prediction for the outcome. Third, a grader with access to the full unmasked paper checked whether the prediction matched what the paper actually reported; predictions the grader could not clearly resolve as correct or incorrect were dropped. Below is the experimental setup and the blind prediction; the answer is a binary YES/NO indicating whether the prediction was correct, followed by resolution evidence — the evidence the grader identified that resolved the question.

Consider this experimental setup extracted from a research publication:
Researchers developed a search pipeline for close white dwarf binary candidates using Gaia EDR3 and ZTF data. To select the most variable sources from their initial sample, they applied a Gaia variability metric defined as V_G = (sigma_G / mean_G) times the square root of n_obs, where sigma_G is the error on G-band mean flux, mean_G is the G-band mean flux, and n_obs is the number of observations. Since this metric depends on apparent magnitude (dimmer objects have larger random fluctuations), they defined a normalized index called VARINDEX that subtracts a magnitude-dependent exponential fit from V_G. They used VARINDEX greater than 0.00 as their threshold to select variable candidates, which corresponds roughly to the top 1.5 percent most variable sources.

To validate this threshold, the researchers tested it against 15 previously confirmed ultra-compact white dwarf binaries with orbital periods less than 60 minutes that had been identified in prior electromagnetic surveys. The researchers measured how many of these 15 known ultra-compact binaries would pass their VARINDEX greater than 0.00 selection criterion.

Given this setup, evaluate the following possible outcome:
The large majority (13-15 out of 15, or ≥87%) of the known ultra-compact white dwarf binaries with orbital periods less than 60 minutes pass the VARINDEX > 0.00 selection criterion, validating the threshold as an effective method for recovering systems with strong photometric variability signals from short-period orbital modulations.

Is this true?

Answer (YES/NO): YES